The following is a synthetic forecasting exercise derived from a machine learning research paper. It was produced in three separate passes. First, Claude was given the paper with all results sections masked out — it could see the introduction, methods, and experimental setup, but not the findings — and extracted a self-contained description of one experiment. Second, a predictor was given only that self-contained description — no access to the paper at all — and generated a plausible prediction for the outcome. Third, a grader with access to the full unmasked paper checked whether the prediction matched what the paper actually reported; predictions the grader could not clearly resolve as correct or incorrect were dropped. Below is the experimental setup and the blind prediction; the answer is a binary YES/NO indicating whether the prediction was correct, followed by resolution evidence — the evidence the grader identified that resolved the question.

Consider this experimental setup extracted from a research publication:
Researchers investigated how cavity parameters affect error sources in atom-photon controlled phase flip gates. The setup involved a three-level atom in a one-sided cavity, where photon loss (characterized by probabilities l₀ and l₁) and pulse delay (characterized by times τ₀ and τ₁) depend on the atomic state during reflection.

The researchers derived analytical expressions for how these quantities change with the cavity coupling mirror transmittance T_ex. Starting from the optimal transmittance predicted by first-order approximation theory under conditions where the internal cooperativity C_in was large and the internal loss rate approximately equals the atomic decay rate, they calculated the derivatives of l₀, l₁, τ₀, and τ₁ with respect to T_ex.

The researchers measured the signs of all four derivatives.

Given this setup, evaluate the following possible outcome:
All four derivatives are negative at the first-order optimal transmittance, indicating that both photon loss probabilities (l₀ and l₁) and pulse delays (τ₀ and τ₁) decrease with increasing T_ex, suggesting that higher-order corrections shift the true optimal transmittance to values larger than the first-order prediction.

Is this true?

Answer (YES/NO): NO